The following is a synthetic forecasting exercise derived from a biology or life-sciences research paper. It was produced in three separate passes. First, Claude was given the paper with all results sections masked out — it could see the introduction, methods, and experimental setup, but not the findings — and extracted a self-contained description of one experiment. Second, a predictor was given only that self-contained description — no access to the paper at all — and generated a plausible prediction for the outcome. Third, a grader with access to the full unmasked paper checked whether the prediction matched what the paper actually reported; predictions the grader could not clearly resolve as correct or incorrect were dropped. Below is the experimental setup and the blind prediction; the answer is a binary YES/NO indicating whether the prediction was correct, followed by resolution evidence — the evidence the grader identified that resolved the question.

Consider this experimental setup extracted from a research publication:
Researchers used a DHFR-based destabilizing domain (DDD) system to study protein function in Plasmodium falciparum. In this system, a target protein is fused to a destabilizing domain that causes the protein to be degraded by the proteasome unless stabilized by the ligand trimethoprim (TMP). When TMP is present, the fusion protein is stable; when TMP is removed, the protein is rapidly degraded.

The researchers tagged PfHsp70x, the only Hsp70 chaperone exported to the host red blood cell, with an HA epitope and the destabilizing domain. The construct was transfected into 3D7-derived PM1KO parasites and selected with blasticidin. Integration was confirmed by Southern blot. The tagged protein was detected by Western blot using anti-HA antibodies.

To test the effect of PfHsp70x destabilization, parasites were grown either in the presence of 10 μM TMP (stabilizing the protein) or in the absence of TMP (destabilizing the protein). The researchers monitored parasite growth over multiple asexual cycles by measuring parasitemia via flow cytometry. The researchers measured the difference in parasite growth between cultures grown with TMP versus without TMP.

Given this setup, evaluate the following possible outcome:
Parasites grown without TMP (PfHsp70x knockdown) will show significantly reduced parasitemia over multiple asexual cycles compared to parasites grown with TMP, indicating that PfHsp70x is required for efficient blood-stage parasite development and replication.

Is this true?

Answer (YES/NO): NO